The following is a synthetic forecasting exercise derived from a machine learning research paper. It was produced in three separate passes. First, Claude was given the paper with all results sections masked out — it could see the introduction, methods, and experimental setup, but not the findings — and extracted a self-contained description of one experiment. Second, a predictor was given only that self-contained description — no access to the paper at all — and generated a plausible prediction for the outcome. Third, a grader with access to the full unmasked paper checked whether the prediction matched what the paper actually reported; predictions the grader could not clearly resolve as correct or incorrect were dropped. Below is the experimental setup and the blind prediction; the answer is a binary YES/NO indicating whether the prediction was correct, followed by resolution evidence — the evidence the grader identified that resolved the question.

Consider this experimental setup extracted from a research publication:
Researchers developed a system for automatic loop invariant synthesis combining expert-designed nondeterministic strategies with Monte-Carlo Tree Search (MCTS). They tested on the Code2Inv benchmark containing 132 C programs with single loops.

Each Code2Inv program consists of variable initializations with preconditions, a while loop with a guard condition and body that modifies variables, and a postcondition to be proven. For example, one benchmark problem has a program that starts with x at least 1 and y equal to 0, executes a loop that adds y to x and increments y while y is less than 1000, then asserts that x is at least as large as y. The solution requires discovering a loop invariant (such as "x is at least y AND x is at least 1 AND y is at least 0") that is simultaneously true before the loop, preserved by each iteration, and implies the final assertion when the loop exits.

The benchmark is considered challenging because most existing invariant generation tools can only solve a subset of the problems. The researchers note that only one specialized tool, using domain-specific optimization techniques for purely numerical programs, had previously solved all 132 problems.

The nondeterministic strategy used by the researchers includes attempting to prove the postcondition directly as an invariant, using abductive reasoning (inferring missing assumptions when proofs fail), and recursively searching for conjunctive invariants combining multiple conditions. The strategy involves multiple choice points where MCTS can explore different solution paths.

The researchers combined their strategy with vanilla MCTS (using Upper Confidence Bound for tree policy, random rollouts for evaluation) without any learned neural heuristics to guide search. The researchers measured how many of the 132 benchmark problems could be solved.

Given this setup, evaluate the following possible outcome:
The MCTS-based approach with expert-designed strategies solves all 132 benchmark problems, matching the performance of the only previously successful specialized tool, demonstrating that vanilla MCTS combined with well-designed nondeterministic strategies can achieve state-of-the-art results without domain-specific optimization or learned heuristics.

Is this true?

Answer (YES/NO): YES